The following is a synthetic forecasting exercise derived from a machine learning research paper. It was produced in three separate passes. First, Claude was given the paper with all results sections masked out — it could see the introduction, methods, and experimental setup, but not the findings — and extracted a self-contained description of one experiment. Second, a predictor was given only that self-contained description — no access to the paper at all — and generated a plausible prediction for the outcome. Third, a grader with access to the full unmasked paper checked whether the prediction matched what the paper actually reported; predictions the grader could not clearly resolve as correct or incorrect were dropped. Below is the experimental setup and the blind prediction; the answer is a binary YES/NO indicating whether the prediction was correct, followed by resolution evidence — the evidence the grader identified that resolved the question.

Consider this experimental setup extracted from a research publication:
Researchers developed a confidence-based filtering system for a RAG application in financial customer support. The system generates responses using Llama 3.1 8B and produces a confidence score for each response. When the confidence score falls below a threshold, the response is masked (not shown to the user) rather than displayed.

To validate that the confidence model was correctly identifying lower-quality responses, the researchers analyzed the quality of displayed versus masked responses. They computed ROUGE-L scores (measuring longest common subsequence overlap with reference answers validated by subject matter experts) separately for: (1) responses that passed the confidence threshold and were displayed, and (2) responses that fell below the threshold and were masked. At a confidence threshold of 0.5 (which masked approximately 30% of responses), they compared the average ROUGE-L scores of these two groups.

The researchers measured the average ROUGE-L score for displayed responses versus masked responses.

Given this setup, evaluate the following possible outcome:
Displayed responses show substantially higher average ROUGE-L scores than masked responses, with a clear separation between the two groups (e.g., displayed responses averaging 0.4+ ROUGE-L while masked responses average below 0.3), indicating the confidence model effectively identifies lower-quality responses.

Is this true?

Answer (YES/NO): NO